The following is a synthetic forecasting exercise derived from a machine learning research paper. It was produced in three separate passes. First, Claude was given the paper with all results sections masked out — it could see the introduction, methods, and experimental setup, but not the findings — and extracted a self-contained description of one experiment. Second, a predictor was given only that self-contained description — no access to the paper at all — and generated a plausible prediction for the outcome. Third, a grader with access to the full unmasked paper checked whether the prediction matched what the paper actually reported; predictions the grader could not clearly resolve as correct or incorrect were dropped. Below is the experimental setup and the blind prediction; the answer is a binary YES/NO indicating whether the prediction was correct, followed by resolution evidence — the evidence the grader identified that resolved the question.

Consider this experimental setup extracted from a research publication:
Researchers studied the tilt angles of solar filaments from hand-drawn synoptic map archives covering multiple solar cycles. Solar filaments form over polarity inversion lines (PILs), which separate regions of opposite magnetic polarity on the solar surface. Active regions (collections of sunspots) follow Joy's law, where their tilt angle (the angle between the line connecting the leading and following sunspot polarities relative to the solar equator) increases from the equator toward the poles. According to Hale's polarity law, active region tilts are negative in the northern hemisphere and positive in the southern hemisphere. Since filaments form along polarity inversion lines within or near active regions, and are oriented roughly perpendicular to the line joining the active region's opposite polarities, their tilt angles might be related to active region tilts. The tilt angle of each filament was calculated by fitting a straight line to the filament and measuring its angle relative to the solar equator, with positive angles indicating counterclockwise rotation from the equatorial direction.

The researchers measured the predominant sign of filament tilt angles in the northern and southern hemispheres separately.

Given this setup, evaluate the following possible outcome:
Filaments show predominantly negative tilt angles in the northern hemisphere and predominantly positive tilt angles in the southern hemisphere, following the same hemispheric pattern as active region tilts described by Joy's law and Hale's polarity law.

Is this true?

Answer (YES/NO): YES